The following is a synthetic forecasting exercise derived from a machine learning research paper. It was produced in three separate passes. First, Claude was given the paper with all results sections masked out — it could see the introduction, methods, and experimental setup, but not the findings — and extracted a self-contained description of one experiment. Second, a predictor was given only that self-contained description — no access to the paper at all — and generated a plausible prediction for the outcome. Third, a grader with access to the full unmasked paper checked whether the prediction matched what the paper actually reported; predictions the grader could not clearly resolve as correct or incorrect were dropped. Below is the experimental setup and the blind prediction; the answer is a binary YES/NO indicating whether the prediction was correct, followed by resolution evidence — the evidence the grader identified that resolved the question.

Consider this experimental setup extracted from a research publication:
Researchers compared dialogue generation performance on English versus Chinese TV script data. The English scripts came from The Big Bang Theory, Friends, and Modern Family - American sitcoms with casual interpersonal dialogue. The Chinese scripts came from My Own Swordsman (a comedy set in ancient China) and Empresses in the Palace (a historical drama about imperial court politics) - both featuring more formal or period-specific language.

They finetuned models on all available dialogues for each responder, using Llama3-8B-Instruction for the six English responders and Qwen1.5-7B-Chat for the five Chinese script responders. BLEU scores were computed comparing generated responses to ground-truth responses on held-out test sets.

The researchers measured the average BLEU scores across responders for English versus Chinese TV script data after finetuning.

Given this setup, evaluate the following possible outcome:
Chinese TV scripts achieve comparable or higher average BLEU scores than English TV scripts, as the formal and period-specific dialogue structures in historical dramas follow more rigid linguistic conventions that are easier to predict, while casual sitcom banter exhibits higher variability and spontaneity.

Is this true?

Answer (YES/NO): YES